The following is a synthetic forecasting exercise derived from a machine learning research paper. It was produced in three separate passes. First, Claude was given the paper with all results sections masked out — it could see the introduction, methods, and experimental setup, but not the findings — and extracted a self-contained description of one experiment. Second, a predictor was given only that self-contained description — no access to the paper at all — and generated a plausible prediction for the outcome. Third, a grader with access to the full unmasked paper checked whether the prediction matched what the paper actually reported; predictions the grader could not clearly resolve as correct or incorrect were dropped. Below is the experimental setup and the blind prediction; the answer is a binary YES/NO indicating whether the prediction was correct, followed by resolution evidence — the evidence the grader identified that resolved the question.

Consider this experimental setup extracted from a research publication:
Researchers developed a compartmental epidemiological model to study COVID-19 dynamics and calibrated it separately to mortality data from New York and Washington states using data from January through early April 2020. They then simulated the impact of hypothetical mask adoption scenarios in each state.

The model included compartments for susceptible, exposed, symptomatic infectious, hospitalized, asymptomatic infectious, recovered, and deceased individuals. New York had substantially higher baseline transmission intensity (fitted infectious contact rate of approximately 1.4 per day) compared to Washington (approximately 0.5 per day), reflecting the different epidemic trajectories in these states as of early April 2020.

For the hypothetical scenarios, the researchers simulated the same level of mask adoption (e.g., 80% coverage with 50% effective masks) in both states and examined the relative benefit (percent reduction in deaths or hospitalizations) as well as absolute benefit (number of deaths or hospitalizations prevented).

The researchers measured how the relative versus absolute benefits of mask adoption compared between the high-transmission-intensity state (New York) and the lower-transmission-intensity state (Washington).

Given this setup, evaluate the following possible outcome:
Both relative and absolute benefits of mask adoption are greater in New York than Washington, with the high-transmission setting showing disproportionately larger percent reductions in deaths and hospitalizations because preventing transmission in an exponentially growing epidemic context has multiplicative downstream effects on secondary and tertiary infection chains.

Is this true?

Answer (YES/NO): NO